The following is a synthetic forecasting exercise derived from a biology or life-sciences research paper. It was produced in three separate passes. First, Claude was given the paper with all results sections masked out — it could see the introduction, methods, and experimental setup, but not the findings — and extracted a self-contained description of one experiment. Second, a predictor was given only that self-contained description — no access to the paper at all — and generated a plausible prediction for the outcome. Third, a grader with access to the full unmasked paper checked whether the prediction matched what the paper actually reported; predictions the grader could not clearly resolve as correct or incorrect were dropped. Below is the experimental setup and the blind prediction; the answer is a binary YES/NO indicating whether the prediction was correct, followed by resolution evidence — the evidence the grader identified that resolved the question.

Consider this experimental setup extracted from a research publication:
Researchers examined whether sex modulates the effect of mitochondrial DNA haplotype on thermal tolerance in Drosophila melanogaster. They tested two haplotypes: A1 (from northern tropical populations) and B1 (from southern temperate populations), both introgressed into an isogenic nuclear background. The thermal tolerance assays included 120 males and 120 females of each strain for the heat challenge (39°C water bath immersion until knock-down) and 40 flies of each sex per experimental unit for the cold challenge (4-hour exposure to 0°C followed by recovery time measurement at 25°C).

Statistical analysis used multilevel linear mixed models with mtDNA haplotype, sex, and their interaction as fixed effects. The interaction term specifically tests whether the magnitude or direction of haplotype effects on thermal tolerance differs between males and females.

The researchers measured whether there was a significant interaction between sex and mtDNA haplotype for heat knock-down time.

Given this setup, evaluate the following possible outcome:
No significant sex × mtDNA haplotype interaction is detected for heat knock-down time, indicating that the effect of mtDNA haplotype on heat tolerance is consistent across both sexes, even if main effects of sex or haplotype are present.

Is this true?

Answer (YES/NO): NO